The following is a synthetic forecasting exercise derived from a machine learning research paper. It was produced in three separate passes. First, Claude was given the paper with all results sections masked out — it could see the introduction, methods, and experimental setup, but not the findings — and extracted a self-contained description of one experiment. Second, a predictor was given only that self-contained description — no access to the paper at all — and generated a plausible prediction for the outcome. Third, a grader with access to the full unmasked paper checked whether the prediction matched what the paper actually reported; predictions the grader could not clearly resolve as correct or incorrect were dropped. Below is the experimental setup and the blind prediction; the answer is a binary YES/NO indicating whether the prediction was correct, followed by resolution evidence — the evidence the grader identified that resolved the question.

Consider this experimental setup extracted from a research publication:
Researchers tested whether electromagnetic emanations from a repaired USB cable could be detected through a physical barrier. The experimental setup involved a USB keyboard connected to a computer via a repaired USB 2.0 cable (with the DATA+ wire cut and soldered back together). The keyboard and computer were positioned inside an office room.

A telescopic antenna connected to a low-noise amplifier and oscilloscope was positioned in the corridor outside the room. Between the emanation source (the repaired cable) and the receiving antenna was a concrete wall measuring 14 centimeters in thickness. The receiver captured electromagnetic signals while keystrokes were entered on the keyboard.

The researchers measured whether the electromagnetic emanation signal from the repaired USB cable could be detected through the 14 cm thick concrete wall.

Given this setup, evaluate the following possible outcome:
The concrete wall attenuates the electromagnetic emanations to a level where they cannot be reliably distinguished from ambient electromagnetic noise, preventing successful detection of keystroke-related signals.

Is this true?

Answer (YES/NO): NO